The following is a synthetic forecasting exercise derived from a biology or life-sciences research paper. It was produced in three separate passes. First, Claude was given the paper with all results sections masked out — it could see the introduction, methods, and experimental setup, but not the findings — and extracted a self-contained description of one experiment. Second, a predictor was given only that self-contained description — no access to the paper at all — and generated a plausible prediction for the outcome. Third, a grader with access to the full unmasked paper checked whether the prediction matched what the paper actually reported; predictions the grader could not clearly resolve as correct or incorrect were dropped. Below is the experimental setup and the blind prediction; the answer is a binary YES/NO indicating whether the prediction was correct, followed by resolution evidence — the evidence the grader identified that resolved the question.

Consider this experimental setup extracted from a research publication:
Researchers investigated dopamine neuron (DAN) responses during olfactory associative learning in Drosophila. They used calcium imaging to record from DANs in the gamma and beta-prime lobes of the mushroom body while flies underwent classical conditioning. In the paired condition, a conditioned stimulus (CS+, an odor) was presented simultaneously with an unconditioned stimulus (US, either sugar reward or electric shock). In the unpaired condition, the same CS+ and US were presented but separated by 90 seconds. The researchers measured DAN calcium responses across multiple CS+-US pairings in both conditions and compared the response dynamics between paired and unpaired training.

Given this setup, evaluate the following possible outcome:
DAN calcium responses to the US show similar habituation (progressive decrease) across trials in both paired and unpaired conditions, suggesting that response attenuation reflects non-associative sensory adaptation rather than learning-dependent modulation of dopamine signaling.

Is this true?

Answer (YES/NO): YES